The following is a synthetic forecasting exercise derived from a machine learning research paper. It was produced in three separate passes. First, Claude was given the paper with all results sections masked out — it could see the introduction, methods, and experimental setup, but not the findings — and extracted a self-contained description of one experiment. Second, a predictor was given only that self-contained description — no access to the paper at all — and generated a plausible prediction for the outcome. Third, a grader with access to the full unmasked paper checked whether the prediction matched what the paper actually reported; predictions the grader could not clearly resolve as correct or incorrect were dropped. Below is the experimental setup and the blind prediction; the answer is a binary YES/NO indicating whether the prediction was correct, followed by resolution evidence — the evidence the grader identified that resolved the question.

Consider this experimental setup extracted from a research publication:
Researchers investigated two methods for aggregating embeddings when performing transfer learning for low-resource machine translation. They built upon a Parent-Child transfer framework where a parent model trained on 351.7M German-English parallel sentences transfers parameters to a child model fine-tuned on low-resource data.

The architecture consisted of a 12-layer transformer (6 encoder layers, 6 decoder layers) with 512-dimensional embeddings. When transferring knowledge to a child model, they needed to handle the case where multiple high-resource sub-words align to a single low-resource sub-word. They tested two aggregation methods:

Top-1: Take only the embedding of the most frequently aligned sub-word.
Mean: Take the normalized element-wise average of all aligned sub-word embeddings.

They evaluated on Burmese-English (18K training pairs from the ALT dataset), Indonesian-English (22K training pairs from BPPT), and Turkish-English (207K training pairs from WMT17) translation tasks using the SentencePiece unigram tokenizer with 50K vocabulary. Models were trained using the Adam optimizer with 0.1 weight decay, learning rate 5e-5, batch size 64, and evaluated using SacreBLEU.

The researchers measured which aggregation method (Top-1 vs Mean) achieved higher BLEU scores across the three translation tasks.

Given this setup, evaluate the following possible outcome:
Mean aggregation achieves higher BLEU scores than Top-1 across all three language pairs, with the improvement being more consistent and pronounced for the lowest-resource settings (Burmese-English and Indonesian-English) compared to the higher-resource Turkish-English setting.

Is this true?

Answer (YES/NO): YES